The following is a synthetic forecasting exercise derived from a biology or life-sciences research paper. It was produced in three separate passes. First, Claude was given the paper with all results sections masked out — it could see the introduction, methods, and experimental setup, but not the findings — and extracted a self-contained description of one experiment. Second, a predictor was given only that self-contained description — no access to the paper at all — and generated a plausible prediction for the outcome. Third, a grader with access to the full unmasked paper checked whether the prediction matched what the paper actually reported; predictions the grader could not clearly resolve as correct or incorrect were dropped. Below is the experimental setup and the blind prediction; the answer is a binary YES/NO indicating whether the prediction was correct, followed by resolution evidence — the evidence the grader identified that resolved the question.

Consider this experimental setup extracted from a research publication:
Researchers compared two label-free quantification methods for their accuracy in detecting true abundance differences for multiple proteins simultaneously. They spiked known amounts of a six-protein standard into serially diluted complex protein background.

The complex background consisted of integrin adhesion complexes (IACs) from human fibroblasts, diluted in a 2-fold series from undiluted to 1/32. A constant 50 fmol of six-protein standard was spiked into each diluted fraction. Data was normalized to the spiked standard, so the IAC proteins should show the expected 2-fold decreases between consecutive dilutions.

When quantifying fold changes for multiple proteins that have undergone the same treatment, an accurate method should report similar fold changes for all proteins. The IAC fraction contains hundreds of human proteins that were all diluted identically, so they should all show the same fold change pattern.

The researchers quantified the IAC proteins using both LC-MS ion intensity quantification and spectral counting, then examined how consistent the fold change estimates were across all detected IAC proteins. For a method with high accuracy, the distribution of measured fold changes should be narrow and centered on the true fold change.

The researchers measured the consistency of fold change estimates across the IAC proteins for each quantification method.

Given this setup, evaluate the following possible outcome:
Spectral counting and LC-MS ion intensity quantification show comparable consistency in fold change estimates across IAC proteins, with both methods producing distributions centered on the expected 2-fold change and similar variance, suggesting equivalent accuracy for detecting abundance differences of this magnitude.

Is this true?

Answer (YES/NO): NO